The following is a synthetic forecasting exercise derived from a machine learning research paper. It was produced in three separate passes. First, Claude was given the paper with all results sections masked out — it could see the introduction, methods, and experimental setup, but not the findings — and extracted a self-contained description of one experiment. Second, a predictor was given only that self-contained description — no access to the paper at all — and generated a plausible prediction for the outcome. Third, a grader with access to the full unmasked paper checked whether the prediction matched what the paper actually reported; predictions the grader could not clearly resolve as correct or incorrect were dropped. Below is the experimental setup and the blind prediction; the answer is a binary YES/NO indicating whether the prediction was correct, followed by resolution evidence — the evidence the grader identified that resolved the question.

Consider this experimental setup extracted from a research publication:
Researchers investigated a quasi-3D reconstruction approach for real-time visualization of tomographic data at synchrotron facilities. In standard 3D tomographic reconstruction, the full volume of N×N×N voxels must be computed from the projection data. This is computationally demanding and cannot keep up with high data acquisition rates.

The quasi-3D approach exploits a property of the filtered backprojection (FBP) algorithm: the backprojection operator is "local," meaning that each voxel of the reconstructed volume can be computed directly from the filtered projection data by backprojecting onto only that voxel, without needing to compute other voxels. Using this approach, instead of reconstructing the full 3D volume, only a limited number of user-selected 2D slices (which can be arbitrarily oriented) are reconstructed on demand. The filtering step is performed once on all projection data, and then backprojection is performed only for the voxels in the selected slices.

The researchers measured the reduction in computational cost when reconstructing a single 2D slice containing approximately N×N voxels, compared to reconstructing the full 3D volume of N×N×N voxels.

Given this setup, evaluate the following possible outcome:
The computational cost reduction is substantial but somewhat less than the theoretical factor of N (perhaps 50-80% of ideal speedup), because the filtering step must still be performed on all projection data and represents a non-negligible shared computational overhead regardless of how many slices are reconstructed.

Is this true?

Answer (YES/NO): NO